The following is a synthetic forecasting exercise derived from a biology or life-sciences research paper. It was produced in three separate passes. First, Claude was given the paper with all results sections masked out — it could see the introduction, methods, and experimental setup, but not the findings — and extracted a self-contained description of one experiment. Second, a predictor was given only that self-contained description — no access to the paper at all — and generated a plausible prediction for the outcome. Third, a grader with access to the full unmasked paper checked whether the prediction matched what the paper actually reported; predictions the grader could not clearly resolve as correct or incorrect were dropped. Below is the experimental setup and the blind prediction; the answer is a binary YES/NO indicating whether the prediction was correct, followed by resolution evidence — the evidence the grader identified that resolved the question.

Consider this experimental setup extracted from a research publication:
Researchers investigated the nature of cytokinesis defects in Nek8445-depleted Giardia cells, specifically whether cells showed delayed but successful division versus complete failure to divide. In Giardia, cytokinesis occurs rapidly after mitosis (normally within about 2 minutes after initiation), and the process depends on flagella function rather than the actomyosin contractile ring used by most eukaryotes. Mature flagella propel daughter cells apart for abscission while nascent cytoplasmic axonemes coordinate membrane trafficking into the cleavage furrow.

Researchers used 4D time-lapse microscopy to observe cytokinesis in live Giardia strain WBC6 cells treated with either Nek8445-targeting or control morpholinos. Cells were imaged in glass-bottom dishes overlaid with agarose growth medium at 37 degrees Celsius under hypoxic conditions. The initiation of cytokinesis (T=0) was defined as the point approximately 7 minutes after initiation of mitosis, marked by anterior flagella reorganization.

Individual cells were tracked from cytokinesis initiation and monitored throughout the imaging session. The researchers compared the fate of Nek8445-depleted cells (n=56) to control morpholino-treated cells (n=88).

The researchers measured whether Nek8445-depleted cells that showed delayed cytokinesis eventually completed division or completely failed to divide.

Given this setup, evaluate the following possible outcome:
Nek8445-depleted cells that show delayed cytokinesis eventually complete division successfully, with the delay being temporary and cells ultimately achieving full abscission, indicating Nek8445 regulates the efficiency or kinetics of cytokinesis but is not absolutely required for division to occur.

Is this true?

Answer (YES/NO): NO